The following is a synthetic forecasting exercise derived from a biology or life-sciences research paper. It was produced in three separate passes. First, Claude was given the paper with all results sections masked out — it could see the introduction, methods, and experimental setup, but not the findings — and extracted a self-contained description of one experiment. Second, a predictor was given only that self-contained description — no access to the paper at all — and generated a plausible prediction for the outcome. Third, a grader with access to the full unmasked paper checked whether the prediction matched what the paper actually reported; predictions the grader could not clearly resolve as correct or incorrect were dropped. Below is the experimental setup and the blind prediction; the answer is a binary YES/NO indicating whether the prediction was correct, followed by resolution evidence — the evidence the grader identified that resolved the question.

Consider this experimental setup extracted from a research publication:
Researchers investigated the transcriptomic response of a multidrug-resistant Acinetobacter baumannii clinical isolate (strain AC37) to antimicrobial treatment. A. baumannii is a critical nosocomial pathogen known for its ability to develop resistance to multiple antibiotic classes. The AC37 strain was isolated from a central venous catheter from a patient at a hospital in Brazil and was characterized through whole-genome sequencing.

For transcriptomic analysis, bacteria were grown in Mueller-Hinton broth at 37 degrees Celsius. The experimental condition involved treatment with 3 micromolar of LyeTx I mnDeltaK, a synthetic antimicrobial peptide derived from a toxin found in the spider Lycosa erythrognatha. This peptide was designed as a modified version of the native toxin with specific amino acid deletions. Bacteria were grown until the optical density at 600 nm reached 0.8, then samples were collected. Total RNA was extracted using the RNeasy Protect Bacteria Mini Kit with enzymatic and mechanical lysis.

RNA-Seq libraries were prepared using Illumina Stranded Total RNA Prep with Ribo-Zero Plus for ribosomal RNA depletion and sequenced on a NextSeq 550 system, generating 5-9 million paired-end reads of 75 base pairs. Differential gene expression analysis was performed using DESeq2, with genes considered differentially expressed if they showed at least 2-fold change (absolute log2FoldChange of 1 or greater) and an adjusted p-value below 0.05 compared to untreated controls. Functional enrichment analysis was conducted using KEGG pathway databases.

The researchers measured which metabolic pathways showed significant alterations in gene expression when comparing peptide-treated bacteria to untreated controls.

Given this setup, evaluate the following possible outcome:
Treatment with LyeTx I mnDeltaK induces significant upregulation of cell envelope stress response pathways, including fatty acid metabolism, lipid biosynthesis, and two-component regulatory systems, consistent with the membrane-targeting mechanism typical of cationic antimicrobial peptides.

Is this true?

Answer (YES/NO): NO